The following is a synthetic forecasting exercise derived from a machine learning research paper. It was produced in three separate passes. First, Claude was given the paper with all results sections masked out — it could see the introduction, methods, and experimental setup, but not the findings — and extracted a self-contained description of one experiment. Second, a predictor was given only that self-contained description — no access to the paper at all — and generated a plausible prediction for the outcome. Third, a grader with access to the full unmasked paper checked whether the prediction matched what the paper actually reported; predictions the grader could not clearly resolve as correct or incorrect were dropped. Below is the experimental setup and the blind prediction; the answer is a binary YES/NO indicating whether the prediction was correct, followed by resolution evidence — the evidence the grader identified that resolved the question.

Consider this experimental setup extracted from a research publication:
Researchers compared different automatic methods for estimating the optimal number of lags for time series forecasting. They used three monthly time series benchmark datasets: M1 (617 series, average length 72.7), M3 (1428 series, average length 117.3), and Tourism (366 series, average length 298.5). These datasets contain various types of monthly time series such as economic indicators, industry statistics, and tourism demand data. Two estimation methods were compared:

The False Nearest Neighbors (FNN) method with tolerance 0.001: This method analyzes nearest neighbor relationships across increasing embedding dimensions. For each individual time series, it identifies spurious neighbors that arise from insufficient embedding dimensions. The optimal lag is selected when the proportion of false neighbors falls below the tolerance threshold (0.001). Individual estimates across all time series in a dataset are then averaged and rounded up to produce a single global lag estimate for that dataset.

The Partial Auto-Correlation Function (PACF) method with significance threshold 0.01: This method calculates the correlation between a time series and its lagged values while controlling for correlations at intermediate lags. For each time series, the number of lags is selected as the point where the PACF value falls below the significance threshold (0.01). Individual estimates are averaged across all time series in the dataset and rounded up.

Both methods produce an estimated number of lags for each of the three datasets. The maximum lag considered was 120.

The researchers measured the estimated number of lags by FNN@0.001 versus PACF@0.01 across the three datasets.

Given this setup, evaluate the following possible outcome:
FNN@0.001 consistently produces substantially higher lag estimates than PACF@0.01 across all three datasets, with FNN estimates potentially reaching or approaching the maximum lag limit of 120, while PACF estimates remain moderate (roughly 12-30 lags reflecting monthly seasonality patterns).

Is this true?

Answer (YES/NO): NO